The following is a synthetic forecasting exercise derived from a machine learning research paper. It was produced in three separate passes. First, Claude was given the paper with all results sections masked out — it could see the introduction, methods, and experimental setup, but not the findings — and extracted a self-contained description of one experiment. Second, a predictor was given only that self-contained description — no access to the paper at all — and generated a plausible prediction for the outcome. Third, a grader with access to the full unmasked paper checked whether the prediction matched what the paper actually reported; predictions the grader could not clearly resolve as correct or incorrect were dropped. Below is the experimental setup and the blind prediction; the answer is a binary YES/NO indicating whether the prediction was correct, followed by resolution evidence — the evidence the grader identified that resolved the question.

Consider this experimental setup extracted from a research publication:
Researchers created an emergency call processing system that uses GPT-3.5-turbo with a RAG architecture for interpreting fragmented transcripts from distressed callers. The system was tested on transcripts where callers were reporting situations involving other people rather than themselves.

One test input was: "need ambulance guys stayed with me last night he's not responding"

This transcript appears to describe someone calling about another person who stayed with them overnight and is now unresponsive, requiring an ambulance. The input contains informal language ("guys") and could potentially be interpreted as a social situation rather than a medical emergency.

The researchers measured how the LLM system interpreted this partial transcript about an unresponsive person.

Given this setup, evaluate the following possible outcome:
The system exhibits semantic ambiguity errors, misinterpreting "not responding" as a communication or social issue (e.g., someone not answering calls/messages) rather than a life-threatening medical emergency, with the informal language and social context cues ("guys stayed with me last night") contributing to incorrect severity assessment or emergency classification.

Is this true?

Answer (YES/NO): NO